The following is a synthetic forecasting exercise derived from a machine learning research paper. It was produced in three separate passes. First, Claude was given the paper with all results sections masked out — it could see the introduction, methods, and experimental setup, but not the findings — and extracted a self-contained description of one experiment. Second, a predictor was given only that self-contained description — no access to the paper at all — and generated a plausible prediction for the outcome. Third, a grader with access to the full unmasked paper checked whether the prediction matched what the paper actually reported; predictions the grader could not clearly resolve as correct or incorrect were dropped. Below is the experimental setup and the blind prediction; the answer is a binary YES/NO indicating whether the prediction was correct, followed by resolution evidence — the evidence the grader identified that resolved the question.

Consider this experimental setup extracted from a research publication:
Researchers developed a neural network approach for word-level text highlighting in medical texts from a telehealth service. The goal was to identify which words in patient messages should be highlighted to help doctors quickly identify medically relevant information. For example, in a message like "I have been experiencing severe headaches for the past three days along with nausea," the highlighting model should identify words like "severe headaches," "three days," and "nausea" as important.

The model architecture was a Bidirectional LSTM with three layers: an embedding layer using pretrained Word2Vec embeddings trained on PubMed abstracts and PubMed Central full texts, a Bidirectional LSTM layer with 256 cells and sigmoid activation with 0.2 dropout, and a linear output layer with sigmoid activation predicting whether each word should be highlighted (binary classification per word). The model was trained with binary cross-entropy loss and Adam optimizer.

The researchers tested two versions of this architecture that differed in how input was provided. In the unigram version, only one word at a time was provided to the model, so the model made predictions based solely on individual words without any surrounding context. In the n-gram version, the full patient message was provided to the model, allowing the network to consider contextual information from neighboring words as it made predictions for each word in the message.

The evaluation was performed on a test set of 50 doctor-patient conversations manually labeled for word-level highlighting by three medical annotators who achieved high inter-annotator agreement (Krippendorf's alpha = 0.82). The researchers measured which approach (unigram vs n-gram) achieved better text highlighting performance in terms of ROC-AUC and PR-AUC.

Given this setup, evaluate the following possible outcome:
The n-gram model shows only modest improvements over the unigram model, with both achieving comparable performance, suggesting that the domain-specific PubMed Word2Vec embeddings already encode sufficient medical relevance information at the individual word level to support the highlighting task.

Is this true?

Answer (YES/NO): YES